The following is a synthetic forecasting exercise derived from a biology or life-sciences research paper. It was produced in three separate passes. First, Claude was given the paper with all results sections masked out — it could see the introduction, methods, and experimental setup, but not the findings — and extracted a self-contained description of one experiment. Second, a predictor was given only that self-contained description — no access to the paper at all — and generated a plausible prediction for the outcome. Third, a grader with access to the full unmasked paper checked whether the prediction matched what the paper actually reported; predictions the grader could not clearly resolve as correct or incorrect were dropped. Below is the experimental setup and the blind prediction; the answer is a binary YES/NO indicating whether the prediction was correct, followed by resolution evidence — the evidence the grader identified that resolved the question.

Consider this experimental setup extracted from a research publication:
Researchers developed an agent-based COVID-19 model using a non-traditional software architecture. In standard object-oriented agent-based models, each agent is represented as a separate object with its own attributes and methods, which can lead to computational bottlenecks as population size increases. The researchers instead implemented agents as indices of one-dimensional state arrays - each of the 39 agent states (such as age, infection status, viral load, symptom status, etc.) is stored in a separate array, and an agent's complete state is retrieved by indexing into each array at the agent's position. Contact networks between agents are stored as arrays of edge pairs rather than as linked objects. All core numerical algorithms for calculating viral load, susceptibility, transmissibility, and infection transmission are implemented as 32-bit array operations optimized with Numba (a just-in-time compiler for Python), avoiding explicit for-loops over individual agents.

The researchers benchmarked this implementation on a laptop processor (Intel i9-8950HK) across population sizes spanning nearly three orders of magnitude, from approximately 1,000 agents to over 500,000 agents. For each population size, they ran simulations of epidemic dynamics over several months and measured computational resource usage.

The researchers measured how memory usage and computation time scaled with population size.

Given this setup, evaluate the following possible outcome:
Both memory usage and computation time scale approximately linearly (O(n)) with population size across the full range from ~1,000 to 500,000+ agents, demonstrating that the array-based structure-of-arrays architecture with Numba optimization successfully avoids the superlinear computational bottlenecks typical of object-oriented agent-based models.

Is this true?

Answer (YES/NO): YES